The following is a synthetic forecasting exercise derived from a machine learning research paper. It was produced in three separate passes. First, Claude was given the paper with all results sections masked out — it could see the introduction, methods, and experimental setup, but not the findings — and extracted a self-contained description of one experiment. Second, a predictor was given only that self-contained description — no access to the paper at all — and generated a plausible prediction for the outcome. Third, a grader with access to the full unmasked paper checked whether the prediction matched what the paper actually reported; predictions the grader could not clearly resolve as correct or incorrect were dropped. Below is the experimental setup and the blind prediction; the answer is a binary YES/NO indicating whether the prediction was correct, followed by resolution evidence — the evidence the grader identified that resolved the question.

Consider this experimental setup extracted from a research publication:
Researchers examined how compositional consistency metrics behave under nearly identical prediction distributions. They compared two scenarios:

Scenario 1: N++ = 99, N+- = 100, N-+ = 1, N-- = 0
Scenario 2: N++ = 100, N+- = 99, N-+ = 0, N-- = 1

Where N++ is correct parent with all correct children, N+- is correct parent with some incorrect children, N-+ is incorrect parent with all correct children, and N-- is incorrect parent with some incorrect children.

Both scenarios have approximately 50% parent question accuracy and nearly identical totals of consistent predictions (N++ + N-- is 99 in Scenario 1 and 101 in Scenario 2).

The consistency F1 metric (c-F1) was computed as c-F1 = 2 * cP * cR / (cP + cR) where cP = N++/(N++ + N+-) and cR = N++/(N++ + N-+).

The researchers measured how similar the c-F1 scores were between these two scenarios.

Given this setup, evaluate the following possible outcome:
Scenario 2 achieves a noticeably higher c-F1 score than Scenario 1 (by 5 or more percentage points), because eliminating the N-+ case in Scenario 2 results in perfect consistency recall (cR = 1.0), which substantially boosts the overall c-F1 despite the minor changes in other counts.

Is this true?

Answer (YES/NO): NO